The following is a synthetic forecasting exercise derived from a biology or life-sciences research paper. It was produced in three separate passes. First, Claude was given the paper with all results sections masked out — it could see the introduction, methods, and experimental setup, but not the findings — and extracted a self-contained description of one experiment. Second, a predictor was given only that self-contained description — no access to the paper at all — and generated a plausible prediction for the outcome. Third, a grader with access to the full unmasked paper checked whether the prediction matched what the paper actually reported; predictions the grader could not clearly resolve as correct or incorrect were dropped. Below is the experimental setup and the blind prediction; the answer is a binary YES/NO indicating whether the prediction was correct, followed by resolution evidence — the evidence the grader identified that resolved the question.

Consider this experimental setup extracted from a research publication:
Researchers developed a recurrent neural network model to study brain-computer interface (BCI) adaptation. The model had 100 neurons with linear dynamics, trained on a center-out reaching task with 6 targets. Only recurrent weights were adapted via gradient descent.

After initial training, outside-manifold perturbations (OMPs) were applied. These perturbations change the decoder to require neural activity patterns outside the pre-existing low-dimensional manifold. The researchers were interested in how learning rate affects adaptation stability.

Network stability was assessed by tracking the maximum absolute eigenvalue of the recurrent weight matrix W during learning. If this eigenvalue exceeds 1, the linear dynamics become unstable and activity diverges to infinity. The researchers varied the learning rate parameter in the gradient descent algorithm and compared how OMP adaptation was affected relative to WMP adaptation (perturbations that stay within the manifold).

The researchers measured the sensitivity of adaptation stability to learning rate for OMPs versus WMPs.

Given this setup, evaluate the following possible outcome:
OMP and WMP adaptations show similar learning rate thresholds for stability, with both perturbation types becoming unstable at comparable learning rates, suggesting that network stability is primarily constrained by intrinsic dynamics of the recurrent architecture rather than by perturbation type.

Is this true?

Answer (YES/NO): NO